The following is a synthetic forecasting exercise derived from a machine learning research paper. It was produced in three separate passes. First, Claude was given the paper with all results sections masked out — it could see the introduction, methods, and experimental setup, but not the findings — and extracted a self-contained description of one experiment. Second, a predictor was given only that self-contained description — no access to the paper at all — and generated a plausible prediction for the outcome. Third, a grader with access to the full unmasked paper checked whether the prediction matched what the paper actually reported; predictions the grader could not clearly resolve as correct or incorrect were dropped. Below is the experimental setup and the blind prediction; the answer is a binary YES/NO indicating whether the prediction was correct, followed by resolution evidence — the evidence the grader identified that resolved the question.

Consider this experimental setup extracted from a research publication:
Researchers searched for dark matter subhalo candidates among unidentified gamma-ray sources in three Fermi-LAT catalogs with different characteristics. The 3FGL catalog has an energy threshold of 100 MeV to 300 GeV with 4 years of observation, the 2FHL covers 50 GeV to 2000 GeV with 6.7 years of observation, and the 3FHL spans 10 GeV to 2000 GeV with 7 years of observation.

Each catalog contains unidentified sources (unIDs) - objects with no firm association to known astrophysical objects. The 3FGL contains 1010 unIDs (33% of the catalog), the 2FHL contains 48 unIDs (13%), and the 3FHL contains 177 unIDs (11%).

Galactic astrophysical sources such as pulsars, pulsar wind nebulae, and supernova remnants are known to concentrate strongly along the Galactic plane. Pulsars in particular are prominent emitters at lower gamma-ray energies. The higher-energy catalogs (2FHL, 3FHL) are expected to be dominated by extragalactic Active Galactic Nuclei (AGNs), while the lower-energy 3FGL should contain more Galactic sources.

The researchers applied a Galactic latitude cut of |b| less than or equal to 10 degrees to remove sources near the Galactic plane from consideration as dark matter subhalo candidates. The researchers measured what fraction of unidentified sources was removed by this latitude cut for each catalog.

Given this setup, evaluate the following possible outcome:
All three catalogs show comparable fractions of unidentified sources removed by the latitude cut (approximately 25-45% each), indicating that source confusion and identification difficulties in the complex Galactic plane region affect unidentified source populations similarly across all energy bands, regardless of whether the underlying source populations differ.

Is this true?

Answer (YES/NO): NO